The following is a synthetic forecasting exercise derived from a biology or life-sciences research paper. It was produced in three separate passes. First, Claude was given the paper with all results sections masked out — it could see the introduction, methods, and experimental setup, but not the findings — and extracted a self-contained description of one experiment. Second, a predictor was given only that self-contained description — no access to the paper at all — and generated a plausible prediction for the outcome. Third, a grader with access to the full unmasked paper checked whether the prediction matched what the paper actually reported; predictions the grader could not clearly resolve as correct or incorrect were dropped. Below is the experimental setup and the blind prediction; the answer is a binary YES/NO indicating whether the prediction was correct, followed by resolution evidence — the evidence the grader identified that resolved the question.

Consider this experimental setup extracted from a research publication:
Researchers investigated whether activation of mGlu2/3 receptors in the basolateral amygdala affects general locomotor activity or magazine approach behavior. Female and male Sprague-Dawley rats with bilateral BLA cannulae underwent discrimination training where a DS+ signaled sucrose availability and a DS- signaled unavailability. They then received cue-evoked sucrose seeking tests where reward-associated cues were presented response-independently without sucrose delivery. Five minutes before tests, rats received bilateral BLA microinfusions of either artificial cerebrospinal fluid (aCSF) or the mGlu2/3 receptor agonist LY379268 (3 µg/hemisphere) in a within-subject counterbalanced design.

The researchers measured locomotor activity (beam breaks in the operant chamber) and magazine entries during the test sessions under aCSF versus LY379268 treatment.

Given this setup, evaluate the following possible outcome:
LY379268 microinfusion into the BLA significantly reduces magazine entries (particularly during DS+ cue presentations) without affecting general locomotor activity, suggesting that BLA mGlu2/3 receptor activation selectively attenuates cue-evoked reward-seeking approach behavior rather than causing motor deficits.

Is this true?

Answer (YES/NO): NO